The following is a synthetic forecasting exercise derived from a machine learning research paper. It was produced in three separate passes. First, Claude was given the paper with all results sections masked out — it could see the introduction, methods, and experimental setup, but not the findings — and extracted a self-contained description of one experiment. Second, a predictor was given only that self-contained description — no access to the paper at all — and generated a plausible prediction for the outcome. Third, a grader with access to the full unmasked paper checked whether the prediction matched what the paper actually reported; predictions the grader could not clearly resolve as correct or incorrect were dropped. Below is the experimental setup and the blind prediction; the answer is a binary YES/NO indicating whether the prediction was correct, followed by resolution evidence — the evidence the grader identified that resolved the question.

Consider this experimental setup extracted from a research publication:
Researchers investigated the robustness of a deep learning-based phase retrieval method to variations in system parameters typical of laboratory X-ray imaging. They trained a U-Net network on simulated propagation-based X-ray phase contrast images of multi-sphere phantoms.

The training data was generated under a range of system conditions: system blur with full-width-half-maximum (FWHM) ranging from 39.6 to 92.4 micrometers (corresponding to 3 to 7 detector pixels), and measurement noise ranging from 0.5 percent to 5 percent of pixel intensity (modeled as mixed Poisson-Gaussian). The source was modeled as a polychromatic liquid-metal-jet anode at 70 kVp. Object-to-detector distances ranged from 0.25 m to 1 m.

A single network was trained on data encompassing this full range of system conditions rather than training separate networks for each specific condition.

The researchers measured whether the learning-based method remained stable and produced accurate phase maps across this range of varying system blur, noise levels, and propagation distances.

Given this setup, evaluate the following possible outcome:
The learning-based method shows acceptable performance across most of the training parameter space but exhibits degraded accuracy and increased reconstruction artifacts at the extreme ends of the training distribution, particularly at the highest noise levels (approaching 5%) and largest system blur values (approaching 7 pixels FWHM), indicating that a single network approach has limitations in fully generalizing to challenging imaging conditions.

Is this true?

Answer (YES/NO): NO